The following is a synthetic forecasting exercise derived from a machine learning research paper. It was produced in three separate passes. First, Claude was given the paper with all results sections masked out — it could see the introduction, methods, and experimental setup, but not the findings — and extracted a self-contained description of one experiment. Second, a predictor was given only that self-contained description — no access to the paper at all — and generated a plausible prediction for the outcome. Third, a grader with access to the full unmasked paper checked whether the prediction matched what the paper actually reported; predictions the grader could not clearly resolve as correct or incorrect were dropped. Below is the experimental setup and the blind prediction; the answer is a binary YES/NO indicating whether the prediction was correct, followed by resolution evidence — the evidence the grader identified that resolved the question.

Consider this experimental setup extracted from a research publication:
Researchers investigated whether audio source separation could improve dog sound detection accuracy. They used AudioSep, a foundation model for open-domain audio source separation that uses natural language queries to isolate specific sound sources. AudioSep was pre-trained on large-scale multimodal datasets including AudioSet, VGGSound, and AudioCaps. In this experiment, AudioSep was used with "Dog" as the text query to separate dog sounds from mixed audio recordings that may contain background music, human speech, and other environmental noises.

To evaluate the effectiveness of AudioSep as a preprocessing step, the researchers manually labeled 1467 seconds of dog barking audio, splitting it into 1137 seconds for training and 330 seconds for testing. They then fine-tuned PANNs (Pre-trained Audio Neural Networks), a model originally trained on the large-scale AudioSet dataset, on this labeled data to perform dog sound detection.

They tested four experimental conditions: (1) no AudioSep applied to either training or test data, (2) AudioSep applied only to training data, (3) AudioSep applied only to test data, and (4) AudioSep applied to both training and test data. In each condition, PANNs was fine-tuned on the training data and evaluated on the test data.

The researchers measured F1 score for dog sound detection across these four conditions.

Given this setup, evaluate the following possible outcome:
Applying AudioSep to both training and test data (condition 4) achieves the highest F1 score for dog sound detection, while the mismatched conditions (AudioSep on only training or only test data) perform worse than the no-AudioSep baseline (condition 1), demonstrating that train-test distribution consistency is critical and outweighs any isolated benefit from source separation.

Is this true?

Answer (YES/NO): NO